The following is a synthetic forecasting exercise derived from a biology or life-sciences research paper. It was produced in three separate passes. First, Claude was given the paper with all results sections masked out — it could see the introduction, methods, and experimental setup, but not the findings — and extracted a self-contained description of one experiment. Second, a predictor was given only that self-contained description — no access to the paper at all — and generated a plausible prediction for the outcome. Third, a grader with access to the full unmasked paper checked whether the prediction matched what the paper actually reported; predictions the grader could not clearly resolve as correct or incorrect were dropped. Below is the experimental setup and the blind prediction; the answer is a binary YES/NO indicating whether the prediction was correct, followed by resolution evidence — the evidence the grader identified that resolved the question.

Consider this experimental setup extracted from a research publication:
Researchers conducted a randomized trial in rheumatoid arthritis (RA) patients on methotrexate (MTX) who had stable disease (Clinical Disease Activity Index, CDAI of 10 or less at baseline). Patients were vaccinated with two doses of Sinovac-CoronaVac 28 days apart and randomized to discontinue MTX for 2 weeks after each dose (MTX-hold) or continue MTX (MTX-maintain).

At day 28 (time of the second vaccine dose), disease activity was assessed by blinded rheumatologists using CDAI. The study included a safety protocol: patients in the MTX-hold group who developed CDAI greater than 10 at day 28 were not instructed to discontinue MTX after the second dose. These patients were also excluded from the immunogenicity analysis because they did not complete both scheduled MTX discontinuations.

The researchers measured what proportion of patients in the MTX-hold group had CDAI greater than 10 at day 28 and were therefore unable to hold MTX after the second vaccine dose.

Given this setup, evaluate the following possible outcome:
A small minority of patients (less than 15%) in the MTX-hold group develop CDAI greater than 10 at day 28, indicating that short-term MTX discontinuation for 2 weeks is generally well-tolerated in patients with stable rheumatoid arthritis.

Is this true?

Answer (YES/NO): NO